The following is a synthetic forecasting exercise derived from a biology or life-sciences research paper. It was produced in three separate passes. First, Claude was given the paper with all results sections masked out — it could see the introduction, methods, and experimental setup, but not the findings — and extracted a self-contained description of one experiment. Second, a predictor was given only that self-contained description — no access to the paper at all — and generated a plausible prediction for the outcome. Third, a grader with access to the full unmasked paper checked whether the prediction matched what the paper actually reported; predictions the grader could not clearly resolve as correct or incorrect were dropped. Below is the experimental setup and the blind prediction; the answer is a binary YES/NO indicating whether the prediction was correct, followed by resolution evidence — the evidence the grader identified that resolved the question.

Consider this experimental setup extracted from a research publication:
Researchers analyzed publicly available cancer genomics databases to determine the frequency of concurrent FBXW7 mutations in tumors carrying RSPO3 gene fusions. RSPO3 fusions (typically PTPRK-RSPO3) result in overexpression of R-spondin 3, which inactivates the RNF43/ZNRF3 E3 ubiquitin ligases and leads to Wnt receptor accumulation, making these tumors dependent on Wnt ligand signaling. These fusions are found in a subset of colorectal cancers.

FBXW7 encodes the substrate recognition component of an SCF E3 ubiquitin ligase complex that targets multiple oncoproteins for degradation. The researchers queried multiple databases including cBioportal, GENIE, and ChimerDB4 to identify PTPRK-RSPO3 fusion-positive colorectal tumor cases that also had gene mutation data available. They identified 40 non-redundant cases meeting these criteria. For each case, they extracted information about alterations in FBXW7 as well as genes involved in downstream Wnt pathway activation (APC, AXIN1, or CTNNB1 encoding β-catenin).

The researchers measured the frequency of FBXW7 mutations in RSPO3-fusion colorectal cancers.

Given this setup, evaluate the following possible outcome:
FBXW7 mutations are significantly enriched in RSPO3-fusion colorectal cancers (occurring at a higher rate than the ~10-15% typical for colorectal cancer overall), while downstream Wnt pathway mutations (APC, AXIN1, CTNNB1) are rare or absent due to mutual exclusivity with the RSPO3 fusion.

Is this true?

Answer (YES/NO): NO